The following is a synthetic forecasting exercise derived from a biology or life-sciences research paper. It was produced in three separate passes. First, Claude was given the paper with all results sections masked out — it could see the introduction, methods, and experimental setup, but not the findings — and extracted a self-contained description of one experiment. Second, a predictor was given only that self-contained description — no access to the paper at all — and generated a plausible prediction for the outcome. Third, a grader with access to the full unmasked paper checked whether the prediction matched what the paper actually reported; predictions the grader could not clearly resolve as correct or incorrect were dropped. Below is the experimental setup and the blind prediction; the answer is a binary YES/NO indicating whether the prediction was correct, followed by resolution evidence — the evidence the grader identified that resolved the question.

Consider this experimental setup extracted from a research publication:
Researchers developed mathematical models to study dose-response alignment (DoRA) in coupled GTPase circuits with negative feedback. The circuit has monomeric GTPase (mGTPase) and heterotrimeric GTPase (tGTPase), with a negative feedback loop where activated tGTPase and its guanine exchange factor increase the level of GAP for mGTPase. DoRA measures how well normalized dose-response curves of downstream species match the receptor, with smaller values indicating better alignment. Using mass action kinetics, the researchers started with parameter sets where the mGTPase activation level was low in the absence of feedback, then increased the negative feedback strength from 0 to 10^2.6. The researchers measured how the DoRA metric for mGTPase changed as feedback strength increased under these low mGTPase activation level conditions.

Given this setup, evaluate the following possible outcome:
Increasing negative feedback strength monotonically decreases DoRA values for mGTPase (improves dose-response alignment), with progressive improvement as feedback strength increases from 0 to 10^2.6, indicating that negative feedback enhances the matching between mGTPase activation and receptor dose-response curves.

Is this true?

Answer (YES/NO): NO